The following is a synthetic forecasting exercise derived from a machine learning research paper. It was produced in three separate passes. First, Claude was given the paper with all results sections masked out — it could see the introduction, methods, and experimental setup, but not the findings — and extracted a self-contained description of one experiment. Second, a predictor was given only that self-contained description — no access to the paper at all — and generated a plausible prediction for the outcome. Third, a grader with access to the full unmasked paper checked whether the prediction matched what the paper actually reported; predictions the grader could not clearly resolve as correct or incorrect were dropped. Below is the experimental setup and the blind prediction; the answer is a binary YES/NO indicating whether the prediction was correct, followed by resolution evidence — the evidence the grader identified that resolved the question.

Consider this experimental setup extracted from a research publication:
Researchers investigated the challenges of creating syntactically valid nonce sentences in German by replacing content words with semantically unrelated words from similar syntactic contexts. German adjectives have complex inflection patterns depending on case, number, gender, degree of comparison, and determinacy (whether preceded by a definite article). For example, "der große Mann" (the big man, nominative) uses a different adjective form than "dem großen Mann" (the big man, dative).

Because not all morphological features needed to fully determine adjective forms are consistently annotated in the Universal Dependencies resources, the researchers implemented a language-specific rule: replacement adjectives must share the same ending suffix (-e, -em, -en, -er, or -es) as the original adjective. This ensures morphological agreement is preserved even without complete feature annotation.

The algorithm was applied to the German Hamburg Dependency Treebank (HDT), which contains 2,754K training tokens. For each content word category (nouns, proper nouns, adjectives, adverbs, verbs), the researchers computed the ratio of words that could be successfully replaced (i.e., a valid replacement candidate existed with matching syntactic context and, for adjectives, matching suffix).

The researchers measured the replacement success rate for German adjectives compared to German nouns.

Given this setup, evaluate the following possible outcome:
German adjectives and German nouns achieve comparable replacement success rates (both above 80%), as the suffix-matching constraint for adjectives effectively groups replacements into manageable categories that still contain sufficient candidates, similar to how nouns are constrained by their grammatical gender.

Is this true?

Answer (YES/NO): NO